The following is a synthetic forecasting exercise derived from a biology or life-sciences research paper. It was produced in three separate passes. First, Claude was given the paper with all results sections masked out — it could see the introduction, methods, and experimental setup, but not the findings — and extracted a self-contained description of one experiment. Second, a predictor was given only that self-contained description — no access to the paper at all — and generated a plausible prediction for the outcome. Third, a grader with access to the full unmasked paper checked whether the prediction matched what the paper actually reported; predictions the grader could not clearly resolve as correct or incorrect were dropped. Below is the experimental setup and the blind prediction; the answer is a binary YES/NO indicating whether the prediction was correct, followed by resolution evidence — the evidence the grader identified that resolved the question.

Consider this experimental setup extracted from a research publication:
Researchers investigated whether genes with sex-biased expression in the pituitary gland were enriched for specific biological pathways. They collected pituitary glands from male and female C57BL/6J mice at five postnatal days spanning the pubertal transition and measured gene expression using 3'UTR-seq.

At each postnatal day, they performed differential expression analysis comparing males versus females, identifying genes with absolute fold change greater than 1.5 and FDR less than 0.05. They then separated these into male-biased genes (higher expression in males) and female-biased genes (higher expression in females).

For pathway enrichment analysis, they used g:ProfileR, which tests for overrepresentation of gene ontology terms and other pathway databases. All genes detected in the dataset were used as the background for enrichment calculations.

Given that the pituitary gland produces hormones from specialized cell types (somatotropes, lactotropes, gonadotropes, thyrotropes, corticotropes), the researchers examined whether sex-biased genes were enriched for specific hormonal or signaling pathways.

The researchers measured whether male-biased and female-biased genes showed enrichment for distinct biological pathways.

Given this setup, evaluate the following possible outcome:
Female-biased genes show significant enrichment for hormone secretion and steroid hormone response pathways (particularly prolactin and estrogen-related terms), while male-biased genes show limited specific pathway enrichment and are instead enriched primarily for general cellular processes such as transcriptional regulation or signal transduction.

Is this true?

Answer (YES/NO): NO